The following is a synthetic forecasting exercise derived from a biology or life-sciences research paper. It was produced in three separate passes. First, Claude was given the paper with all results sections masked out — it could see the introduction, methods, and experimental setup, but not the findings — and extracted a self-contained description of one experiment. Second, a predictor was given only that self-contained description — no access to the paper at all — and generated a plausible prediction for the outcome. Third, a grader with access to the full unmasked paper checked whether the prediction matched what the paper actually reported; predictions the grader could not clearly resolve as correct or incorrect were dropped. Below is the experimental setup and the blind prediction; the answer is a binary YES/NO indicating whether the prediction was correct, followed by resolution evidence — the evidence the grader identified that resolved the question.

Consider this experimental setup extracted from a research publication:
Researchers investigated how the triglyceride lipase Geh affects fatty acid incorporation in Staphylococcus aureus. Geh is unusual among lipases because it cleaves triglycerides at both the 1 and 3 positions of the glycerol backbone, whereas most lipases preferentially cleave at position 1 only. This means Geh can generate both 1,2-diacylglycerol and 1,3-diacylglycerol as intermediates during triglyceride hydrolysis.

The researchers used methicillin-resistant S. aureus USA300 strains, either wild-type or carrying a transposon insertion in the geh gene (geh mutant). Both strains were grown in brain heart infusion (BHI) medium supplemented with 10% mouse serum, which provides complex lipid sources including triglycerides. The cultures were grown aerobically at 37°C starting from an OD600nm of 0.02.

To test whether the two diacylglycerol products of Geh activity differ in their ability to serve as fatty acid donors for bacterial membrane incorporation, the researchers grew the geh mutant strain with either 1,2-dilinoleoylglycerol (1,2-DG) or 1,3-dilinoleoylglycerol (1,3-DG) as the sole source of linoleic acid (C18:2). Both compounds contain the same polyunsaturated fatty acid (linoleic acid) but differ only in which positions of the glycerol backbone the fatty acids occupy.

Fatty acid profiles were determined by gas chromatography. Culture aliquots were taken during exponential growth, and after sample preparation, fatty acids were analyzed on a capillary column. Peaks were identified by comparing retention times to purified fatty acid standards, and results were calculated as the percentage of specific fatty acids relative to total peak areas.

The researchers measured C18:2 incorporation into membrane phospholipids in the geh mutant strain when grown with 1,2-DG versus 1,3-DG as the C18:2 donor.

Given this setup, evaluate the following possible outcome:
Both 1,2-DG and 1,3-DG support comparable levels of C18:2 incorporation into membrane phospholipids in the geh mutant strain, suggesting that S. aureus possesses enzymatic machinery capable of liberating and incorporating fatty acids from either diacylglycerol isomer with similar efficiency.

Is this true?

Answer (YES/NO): NO